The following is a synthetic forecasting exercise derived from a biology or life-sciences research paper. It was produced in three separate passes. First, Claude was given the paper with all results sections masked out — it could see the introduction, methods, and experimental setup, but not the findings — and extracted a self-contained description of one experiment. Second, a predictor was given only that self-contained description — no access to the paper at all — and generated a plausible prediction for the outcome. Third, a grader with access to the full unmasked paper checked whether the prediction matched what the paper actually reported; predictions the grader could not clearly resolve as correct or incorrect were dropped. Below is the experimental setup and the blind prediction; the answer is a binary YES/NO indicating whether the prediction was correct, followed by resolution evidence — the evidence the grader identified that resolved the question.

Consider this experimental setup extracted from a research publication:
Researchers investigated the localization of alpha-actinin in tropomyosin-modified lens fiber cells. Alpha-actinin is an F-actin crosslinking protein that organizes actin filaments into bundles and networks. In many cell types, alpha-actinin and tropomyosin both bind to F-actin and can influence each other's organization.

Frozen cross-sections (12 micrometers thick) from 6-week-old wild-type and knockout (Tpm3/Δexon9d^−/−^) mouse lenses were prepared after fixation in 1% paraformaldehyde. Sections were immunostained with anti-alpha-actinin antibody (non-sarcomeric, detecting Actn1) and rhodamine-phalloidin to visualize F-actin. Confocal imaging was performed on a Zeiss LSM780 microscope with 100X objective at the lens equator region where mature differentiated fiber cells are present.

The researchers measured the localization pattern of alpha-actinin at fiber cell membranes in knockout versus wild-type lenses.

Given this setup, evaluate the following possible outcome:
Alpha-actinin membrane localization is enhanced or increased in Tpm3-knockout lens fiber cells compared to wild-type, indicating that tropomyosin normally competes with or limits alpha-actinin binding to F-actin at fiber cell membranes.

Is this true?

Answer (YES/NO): YES